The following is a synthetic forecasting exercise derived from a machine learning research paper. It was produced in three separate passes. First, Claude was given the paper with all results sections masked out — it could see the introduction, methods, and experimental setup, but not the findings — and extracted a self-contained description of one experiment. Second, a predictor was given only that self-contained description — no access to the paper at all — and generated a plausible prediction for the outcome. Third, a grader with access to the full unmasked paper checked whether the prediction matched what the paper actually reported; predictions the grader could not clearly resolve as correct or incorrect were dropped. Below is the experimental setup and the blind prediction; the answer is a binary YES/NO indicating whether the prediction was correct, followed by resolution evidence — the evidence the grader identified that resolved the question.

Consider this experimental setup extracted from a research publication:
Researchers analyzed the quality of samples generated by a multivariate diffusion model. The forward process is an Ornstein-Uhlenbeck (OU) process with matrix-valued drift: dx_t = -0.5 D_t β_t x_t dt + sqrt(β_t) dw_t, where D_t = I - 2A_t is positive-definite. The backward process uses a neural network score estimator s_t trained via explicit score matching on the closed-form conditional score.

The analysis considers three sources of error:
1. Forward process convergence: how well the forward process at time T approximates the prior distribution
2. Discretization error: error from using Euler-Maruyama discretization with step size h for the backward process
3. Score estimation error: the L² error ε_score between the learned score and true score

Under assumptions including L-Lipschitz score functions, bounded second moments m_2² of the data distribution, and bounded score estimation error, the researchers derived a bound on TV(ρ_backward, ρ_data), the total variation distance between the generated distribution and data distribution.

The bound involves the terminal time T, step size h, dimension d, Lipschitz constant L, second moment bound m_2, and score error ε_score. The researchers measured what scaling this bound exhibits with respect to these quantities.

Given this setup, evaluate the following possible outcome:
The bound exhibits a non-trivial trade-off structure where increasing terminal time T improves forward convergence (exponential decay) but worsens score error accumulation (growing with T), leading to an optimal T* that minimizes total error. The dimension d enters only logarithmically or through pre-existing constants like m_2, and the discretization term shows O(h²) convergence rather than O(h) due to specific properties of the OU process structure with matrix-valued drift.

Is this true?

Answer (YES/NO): NO